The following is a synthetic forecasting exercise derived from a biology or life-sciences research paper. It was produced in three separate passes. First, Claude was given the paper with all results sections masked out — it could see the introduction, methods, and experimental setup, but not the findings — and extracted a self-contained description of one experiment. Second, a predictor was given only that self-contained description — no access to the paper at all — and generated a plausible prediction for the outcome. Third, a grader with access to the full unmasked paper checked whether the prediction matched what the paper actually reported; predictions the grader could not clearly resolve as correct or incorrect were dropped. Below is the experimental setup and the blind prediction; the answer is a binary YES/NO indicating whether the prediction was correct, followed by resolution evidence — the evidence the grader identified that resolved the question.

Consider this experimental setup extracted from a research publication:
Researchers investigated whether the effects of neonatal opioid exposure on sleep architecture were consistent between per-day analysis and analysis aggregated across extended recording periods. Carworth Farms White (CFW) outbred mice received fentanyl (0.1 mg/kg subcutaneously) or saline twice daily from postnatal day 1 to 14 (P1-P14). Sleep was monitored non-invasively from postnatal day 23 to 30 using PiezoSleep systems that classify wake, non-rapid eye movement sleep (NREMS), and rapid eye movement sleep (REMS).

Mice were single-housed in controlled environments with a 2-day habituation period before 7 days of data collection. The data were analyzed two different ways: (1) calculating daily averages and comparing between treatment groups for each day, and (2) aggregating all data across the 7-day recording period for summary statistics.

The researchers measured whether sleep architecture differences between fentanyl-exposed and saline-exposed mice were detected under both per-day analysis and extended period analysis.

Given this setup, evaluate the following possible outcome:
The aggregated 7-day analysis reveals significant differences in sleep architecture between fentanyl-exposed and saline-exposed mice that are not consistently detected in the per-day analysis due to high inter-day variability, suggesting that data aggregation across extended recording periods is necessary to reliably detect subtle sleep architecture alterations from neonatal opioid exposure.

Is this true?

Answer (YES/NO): YES